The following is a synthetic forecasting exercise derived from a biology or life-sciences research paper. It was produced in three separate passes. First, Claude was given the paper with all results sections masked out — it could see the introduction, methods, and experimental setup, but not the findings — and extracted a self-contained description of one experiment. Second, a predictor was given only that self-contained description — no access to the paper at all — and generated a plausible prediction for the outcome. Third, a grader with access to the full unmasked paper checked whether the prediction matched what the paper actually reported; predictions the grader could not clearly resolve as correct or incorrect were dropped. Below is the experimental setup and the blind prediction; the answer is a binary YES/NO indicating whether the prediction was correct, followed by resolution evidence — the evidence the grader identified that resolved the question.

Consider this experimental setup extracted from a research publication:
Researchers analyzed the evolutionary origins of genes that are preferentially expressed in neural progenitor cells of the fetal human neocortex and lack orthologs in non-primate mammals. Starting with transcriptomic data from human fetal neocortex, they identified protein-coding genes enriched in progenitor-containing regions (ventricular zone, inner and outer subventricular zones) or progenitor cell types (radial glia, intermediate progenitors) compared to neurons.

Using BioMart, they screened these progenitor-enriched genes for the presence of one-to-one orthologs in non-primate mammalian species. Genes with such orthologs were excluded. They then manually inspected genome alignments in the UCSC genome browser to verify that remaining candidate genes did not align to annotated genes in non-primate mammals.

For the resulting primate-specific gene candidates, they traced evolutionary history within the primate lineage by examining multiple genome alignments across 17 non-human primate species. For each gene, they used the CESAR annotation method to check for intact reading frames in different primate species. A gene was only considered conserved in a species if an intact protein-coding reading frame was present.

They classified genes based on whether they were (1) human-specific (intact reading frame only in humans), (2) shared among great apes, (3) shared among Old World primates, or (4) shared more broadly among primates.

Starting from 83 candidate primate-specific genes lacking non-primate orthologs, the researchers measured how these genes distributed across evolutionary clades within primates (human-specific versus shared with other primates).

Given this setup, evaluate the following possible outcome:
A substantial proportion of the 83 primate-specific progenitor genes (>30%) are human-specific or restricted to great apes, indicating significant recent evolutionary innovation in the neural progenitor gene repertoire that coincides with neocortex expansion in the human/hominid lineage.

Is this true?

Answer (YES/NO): YES